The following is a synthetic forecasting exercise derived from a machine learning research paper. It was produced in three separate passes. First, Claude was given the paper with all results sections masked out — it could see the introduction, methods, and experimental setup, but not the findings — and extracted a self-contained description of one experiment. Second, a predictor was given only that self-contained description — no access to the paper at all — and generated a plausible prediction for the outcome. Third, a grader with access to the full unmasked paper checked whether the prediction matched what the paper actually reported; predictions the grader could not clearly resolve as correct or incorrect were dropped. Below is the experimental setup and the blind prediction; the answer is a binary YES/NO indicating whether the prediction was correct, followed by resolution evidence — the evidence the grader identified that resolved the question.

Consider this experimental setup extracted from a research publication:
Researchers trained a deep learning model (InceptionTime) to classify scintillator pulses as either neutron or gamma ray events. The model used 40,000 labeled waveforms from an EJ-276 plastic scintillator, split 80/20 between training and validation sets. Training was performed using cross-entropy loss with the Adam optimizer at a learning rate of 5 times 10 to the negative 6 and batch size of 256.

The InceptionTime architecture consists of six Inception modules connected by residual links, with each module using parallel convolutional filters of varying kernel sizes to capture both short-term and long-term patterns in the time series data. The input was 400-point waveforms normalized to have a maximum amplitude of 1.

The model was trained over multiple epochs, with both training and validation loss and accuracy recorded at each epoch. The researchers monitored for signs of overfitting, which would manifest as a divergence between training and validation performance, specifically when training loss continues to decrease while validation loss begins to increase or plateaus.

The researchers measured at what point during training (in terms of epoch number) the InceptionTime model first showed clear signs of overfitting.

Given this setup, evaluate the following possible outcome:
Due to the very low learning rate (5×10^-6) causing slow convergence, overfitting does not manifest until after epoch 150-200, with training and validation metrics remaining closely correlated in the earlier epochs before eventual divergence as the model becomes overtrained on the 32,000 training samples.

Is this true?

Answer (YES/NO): NO